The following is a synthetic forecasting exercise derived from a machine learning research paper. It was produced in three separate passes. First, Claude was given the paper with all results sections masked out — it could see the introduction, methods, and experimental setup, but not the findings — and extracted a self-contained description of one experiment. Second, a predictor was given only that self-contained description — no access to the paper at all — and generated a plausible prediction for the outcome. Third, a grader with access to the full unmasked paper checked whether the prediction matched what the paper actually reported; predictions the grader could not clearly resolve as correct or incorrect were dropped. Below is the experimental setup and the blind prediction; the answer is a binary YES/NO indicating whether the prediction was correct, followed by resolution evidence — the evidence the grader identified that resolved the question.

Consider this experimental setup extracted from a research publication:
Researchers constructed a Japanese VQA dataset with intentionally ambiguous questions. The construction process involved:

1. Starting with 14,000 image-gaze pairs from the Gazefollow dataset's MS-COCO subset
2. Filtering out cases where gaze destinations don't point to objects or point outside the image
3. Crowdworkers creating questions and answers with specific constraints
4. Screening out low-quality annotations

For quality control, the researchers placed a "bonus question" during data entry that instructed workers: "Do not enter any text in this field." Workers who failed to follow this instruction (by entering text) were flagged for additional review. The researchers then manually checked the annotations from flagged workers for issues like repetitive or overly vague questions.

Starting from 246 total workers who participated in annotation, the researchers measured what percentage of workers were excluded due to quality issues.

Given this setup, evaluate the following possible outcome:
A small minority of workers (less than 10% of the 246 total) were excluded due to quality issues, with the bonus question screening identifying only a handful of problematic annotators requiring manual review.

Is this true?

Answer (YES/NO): NO